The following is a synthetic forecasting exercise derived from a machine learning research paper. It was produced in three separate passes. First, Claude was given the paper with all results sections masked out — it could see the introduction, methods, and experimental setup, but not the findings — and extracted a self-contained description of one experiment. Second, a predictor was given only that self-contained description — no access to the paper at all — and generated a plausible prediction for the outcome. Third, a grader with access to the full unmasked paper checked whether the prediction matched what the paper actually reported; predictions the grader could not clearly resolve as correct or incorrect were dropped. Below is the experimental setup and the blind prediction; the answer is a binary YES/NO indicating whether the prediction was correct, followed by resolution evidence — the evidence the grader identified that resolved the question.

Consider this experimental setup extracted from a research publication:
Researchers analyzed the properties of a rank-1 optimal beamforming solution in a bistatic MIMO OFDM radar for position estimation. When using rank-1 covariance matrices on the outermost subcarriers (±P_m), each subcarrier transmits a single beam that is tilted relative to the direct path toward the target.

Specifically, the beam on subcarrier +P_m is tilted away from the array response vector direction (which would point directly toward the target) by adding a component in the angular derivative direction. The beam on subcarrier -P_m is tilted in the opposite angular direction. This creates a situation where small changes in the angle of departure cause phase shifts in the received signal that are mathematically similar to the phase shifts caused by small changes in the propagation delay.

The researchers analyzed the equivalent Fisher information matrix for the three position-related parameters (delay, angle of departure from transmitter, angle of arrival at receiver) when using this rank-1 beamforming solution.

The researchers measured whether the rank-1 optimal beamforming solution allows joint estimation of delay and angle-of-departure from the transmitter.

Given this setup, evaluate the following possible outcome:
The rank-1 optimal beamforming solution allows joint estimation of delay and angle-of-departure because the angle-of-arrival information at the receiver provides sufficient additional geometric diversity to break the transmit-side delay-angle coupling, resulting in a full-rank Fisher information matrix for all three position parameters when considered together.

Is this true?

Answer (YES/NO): NO